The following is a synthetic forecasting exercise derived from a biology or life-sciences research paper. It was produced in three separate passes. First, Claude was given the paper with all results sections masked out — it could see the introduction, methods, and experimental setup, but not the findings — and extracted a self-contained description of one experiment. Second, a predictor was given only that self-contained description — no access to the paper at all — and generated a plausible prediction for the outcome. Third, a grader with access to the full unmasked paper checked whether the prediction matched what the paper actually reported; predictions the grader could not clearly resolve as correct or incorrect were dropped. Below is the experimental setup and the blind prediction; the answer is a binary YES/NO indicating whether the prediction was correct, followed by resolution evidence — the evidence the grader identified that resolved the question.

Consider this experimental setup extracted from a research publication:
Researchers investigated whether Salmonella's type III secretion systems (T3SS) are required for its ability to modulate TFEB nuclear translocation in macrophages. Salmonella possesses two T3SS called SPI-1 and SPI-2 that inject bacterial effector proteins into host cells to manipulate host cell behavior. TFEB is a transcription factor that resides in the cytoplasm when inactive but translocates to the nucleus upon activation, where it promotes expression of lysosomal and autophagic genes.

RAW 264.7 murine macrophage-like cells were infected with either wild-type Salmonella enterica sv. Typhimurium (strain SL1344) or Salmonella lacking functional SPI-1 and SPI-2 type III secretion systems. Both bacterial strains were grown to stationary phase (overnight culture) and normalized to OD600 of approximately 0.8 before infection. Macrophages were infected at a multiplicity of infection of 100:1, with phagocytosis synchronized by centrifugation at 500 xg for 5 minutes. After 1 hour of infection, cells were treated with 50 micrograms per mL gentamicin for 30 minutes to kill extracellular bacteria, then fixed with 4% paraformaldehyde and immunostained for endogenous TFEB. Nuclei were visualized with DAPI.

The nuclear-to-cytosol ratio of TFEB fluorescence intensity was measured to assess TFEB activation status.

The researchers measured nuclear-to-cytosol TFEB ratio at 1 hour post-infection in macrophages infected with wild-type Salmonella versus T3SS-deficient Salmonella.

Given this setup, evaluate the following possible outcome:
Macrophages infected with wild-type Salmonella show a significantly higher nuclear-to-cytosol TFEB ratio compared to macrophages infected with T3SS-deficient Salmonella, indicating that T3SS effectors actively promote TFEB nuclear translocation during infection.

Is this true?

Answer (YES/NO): NO